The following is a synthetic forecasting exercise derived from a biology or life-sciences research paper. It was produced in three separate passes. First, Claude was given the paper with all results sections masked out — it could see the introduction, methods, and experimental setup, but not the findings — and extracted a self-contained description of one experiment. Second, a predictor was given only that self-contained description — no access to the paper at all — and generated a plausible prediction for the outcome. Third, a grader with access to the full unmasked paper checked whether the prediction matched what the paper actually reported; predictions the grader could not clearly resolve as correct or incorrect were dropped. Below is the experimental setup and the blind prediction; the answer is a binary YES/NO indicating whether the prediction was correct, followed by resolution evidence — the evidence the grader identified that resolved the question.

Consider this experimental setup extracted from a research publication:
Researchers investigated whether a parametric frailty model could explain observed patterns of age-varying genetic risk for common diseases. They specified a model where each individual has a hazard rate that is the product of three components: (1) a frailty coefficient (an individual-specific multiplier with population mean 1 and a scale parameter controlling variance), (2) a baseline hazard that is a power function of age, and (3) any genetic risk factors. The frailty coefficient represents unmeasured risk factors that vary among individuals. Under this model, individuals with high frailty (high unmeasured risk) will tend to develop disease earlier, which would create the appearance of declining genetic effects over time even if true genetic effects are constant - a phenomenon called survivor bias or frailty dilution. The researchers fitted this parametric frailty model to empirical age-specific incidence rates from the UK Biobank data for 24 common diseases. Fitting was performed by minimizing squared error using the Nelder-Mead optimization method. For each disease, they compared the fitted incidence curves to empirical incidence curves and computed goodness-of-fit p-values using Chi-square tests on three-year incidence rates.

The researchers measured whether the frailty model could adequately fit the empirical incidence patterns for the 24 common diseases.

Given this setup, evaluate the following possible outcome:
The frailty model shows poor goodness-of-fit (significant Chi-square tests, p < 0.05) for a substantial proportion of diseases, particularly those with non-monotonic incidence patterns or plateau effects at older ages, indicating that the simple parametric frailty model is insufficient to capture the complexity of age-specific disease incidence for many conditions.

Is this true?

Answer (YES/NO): NO